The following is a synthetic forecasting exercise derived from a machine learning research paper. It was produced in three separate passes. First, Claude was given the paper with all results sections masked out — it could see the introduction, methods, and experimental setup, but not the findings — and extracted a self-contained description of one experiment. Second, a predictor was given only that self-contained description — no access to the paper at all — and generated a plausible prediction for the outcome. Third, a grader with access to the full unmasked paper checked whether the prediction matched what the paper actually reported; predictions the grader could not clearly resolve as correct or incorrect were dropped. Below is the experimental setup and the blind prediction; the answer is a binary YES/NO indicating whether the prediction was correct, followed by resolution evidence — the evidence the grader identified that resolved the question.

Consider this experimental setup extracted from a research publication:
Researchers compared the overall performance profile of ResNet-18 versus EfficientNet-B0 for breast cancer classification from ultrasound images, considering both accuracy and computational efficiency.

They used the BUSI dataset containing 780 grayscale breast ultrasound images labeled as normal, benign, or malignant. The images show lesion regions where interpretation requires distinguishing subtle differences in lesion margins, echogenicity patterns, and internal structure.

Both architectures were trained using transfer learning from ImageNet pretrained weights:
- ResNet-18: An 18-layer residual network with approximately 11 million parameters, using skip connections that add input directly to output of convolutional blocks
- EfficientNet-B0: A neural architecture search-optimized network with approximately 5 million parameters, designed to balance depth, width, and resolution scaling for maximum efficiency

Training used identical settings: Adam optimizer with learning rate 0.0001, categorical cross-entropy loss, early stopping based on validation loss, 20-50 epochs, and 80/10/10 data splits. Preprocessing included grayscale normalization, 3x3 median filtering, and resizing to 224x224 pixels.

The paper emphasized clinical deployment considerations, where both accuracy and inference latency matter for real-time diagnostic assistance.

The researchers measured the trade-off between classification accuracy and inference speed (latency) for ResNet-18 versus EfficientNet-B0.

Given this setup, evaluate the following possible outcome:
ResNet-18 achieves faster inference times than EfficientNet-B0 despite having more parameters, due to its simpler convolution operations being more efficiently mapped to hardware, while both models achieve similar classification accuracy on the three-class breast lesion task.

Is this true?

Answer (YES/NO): NO